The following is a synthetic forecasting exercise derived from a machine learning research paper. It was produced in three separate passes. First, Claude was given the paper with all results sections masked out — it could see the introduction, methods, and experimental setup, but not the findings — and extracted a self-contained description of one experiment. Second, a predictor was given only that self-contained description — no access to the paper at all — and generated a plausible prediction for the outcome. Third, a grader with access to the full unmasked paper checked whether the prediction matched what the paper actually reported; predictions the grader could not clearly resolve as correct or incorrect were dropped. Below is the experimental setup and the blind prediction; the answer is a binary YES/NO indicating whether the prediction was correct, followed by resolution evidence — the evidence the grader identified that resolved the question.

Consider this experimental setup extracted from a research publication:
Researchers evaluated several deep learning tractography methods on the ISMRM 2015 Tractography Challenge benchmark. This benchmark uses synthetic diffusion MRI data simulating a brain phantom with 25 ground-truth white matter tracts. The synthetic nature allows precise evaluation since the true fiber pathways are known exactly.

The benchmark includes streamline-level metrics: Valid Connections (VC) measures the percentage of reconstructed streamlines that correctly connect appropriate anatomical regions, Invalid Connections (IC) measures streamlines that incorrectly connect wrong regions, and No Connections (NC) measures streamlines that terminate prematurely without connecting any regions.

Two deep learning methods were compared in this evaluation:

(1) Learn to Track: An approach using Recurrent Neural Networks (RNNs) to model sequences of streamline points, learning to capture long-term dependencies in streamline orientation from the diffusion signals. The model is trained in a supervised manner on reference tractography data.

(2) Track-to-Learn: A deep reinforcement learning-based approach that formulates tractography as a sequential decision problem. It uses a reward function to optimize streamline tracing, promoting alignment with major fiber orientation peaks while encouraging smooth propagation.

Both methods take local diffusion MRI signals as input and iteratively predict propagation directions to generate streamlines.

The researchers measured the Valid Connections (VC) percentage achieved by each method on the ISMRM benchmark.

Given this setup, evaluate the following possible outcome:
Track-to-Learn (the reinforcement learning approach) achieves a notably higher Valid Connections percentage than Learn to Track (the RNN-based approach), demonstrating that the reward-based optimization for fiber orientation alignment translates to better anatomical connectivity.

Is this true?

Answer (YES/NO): YES